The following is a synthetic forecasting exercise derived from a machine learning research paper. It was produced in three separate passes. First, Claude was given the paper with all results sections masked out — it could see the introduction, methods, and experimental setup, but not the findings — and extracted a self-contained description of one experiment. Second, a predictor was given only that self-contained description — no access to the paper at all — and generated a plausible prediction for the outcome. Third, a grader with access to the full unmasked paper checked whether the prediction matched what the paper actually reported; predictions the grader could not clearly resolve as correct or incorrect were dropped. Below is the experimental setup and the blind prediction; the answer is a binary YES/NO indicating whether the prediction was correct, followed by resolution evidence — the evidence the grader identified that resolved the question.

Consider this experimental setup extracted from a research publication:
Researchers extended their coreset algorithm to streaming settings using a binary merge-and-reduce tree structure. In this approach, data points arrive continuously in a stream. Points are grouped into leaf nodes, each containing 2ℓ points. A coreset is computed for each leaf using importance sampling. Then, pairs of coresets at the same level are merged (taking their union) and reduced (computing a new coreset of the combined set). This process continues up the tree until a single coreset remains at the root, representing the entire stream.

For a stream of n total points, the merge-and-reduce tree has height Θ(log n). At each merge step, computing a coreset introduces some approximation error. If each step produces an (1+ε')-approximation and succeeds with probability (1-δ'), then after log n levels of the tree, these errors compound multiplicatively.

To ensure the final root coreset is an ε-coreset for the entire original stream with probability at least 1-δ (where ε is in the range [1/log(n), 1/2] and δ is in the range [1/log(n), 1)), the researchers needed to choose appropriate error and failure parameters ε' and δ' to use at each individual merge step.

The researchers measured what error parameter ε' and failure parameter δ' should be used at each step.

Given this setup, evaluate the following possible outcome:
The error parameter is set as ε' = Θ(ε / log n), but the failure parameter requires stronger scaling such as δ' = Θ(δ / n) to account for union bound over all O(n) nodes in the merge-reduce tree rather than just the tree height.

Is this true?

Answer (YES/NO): NO